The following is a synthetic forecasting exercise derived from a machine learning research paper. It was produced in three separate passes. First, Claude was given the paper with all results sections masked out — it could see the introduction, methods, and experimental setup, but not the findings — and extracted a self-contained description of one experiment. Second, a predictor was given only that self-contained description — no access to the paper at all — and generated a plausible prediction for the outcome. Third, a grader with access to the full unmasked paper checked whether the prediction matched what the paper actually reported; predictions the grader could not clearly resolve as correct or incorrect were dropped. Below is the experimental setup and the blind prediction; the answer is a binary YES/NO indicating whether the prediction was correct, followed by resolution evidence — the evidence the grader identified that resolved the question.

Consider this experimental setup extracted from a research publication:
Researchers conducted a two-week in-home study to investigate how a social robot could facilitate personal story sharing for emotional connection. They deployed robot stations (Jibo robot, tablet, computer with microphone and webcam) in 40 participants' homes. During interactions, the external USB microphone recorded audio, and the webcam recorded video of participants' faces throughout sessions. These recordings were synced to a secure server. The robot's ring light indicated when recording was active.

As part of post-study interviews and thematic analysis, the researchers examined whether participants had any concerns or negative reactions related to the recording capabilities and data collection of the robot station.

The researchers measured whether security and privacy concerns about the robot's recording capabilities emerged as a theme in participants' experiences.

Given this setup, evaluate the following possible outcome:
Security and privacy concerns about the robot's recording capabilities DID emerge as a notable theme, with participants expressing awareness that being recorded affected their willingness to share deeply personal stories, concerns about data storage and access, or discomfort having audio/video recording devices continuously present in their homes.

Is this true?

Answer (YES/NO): NO